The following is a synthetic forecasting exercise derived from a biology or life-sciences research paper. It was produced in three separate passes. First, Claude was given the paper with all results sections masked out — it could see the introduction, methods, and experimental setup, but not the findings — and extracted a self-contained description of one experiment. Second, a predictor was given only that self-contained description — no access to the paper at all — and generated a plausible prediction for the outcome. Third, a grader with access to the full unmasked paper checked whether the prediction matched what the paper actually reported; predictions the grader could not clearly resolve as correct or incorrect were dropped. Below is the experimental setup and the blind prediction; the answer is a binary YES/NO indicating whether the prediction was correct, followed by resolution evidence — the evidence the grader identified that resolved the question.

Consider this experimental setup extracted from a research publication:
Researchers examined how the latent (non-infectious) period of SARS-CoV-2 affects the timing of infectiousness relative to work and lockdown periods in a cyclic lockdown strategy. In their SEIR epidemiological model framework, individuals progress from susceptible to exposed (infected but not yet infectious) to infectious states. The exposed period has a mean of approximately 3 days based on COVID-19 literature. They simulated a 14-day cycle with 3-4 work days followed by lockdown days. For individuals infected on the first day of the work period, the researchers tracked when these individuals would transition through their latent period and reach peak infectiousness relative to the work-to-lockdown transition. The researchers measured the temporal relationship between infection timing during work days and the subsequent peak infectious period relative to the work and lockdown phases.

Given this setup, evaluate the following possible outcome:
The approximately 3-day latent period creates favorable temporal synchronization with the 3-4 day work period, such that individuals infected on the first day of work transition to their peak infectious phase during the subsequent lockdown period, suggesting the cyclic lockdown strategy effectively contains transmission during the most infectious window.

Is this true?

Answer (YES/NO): YES